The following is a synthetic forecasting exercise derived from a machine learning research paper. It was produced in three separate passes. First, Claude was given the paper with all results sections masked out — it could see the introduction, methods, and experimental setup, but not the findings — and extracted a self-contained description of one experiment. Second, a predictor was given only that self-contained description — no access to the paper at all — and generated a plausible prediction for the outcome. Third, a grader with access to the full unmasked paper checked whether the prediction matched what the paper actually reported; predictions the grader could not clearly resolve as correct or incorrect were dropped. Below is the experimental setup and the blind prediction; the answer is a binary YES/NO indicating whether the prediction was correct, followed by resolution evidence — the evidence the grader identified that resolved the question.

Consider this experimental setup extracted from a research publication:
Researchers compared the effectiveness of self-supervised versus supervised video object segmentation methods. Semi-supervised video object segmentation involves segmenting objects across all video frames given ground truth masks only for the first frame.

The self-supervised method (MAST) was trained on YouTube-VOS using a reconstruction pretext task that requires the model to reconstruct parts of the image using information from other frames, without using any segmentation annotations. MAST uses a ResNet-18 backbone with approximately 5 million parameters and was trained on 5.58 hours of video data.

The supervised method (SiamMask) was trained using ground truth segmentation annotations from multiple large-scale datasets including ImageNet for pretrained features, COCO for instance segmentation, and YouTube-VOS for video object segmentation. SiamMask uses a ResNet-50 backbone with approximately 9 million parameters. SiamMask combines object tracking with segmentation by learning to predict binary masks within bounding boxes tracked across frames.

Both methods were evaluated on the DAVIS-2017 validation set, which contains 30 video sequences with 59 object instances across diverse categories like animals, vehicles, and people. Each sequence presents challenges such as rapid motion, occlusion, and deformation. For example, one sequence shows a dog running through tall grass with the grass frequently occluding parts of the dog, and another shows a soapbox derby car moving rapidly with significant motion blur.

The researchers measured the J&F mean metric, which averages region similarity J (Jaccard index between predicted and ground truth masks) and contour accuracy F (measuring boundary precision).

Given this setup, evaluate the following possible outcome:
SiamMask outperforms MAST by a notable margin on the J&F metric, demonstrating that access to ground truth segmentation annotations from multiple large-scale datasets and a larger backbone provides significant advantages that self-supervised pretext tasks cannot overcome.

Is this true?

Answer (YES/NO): NO